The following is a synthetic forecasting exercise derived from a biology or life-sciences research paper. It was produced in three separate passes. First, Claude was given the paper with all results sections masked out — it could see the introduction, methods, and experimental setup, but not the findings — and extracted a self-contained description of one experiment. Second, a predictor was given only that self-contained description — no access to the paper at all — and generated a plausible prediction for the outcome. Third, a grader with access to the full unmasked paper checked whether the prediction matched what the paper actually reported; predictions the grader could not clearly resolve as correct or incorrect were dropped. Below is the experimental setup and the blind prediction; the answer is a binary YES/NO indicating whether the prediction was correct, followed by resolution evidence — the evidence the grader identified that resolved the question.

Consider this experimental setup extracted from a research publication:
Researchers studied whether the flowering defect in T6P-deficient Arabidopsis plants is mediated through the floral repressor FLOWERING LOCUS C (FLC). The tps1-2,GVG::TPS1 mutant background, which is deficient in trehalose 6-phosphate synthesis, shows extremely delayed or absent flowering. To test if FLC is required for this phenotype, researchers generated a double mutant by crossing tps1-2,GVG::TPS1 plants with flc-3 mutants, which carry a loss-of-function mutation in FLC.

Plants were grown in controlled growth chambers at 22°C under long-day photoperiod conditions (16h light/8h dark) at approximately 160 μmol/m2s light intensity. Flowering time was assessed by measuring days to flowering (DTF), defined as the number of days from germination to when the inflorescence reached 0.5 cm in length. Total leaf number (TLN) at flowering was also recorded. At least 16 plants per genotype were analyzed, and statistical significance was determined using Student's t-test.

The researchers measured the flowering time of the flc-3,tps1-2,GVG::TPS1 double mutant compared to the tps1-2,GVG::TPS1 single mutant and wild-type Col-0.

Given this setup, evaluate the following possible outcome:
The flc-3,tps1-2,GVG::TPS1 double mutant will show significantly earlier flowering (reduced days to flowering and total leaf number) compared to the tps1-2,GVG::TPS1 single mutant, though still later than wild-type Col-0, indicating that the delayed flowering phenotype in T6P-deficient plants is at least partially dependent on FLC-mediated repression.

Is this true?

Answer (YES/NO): YES